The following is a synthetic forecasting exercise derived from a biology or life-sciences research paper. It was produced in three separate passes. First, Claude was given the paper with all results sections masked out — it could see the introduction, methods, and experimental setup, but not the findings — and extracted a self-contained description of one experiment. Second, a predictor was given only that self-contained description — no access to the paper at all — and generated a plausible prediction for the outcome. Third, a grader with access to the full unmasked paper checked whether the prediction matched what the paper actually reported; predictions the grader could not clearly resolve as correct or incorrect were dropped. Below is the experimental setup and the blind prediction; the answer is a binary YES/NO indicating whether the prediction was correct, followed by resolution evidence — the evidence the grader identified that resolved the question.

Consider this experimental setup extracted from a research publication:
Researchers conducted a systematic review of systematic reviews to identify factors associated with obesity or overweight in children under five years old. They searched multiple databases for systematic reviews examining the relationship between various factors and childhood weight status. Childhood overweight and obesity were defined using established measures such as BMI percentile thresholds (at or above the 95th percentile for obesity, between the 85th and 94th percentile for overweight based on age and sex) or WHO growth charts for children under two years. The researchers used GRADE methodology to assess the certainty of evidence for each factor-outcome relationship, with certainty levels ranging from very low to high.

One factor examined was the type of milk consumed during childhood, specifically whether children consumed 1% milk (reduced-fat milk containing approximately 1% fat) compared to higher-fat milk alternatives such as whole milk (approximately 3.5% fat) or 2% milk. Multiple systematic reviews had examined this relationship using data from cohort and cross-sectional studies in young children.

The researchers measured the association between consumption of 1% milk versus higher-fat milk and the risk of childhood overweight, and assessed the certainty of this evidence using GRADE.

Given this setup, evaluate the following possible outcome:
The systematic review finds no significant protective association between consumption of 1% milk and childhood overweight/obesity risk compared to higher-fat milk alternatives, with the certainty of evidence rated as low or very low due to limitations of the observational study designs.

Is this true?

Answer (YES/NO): NO